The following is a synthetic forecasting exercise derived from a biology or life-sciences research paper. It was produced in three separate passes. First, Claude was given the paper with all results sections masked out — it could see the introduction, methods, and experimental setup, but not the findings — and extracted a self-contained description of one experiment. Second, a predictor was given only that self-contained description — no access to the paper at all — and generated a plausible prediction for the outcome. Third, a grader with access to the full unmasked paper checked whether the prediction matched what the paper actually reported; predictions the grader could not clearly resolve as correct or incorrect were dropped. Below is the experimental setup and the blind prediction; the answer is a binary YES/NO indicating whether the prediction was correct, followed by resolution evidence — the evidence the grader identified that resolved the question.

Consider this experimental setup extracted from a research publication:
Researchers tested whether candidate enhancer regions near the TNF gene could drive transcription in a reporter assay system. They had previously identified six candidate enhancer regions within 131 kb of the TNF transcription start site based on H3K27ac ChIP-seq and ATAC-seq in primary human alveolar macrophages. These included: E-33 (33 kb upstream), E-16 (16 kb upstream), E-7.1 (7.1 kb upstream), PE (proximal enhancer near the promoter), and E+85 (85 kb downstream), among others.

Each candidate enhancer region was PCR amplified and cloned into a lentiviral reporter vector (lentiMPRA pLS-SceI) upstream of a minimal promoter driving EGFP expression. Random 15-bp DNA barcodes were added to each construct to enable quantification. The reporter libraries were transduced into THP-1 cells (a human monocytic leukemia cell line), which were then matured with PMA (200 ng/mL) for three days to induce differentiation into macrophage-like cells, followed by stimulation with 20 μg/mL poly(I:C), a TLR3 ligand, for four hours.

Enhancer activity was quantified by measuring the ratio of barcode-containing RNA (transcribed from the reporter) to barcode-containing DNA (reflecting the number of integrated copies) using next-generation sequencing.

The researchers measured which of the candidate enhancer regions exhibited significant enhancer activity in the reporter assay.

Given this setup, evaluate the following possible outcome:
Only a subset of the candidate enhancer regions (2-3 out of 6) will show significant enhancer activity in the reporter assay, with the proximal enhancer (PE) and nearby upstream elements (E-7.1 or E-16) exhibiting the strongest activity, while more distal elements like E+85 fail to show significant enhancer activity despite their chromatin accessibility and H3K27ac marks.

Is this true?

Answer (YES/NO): NO